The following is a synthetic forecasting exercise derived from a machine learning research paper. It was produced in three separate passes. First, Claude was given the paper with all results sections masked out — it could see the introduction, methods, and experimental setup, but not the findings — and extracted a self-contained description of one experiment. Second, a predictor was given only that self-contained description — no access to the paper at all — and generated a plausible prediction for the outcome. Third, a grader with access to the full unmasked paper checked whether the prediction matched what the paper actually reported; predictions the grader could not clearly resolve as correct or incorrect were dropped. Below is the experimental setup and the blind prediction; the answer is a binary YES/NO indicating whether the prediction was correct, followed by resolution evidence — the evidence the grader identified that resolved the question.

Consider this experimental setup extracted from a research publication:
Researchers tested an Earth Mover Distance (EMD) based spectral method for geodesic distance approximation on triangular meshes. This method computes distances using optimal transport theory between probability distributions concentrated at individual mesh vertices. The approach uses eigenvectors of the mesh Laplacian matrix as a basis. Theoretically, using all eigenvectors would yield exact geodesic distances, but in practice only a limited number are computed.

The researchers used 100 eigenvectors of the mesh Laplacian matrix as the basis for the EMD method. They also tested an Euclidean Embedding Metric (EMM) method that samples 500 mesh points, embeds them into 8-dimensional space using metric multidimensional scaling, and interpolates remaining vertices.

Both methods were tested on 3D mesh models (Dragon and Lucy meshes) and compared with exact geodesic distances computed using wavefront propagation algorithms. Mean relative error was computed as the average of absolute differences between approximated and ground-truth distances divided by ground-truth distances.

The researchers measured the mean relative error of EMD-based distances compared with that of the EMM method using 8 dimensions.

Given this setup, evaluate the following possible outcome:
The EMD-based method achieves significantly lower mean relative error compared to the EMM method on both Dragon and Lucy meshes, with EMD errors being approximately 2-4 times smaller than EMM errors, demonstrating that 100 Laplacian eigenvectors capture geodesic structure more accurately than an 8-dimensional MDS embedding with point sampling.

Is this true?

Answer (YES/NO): NO